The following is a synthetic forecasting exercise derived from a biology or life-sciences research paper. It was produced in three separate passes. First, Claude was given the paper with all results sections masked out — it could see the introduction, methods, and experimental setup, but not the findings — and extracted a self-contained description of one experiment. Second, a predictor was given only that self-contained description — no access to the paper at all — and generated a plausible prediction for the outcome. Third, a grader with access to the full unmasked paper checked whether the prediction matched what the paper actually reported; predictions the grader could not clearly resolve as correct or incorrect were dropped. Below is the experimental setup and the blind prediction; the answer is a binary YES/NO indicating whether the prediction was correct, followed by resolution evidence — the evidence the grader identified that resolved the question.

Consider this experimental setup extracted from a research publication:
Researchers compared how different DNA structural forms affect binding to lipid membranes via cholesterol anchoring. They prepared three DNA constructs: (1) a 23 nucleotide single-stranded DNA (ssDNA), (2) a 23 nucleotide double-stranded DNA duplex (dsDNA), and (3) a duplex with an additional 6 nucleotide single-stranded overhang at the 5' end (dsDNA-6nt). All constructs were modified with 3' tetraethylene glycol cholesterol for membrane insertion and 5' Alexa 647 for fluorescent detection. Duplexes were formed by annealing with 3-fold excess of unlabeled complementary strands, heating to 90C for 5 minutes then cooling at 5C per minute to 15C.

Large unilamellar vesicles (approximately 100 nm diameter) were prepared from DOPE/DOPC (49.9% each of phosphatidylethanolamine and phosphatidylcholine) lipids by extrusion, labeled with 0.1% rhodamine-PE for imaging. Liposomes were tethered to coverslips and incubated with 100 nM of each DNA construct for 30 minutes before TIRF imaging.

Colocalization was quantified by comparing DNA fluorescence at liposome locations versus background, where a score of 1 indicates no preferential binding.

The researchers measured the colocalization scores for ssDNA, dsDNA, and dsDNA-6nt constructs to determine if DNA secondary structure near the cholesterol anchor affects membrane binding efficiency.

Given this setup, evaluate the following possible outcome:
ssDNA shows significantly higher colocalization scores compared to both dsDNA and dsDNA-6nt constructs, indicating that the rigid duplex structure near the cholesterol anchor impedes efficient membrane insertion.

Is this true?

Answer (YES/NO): NO